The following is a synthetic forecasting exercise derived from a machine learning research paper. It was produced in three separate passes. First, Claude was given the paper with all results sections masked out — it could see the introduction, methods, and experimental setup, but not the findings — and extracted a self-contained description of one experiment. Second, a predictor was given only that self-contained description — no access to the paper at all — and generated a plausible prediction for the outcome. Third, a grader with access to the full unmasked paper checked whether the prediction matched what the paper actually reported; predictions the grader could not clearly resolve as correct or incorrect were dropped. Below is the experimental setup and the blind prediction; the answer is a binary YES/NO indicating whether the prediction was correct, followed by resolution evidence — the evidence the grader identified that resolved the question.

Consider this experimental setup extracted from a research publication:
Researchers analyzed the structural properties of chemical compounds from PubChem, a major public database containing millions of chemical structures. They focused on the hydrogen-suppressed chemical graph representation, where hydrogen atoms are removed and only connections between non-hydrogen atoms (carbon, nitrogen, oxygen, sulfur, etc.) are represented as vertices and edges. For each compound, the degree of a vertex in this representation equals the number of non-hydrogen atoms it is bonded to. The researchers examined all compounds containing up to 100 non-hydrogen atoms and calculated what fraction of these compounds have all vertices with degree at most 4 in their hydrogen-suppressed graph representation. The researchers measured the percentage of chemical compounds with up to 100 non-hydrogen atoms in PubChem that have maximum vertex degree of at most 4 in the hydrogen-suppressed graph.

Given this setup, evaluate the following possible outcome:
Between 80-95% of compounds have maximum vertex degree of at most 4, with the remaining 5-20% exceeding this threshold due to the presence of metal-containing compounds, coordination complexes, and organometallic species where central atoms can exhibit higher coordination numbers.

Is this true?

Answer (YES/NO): NO